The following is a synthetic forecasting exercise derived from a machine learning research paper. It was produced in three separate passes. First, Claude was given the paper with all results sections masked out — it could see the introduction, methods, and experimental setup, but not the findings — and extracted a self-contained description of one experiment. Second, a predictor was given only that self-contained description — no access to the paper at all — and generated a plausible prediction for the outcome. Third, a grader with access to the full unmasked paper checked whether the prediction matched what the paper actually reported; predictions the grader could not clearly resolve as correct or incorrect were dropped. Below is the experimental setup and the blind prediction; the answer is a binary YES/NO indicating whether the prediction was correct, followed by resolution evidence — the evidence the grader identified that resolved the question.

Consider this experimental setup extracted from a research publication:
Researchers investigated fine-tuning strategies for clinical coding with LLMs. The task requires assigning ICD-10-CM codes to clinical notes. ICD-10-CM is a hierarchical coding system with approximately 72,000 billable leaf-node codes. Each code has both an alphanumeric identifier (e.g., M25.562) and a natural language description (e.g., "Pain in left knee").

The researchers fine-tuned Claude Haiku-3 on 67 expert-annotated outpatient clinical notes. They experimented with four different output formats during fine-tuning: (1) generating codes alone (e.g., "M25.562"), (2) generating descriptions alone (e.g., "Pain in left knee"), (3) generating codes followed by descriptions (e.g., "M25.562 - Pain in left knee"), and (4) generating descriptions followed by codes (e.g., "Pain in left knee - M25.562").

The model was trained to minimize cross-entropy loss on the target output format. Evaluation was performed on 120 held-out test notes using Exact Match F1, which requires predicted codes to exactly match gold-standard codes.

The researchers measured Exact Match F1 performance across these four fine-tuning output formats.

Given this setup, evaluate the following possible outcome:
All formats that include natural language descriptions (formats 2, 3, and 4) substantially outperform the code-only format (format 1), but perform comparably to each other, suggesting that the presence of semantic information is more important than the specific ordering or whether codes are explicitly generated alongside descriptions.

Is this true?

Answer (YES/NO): NO